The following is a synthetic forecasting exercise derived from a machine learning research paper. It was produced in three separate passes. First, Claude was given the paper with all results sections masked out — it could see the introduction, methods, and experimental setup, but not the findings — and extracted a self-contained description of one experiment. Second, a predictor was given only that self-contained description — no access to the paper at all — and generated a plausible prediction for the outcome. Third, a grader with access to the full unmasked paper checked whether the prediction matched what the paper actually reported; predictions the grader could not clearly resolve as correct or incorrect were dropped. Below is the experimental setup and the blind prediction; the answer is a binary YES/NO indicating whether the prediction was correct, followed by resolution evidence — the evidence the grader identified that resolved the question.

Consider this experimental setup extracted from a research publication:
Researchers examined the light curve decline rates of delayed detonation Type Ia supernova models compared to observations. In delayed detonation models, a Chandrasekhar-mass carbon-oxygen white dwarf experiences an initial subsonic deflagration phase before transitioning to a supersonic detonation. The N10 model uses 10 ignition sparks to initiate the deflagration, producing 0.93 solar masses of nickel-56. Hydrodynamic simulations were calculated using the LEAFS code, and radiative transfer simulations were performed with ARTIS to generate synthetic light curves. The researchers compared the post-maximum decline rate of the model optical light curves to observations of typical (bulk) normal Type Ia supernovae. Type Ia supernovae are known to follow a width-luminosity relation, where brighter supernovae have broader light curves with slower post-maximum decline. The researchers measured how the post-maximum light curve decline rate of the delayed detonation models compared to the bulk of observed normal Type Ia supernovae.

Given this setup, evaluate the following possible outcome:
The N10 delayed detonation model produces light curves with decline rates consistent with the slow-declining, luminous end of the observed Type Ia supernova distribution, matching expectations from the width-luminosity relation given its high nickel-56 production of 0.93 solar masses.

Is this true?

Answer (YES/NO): NO